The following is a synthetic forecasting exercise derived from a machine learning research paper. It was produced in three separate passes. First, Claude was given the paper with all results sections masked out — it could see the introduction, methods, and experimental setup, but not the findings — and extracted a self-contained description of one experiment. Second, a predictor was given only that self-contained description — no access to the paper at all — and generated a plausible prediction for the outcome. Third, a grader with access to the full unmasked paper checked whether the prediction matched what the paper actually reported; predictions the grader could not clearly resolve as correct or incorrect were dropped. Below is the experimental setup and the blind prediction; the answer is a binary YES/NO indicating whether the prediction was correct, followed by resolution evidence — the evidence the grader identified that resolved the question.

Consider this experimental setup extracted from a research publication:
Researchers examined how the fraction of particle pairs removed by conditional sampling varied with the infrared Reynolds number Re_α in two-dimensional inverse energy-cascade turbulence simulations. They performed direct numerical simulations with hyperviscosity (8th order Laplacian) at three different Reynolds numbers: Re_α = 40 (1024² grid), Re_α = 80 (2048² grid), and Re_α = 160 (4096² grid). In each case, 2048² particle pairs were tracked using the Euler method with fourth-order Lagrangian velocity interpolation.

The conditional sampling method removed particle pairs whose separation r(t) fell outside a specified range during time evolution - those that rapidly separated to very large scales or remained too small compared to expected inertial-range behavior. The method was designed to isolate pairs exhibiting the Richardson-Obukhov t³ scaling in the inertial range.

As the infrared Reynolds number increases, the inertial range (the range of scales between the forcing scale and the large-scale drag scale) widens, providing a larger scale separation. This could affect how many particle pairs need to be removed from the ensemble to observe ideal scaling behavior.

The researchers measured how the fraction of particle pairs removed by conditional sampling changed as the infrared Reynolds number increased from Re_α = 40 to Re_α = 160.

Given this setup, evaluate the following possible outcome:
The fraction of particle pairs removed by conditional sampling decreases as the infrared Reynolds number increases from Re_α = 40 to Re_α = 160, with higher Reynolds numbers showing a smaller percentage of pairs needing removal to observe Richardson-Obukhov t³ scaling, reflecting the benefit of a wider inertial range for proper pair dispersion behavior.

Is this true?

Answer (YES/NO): YES